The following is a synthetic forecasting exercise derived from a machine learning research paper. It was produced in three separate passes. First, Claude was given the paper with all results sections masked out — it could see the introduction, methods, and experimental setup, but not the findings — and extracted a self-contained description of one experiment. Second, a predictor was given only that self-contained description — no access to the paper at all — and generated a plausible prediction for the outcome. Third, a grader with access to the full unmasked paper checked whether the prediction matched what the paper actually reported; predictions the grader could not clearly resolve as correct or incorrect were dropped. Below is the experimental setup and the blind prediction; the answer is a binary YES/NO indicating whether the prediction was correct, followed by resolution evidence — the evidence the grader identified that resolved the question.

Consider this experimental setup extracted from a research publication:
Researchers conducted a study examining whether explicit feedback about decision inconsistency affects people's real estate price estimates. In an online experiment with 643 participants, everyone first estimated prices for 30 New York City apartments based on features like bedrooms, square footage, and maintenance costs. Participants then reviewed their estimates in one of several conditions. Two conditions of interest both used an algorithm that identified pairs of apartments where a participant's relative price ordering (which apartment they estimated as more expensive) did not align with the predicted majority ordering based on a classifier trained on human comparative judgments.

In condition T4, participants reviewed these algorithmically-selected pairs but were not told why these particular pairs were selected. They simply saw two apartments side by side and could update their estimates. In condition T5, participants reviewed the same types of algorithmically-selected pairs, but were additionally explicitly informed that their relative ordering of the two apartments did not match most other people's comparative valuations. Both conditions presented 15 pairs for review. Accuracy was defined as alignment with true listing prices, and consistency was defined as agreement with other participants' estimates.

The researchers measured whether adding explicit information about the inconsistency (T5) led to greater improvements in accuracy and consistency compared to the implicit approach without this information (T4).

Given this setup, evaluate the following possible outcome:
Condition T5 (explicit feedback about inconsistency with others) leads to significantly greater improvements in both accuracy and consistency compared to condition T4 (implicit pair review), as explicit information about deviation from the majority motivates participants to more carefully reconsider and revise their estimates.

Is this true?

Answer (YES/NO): NO